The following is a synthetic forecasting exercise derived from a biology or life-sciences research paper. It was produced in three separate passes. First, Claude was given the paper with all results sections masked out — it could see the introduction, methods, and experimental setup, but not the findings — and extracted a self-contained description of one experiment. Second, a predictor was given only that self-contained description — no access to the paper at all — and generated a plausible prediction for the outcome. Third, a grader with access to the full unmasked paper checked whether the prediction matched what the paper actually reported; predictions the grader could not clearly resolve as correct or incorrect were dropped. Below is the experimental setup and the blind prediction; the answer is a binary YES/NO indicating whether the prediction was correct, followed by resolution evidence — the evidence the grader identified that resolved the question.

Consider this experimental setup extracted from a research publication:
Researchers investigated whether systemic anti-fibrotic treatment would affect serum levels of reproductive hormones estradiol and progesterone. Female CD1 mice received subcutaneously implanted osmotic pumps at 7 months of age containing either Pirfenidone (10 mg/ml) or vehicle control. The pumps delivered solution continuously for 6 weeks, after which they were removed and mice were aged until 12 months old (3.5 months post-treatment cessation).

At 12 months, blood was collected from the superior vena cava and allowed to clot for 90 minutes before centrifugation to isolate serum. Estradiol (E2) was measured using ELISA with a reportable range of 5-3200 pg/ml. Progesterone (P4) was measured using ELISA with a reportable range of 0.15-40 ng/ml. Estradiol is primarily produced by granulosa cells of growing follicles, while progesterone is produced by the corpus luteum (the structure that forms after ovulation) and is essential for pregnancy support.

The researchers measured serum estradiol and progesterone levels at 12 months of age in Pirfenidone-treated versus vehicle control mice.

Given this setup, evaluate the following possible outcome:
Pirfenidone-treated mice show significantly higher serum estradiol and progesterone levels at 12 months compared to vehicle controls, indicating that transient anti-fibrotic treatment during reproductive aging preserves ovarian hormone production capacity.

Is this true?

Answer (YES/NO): NO